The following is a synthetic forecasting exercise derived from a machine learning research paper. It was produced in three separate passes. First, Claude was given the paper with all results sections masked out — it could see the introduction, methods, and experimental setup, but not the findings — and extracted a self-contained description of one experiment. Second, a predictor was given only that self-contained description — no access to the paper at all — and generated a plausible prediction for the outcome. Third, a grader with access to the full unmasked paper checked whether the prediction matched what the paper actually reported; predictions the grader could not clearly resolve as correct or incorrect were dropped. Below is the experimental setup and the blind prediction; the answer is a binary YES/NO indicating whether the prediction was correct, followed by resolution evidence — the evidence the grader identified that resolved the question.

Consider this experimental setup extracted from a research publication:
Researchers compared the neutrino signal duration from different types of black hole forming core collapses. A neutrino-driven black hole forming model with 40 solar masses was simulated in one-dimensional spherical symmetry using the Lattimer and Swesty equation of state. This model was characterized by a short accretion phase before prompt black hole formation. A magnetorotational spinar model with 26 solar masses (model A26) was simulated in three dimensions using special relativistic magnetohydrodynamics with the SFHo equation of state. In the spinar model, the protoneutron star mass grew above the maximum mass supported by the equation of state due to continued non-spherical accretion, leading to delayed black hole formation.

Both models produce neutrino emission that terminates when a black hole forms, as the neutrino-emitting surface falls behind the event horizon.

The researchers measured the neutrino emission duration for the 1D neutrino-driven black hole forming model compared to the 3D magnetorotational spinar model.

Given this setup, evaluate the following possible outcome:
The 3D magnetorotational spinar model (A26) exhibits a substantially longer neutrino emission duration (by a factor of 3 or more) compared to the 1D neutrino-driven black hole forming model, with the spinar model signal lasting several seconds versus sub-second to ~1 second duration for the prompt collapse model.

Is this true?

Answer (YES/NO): NO